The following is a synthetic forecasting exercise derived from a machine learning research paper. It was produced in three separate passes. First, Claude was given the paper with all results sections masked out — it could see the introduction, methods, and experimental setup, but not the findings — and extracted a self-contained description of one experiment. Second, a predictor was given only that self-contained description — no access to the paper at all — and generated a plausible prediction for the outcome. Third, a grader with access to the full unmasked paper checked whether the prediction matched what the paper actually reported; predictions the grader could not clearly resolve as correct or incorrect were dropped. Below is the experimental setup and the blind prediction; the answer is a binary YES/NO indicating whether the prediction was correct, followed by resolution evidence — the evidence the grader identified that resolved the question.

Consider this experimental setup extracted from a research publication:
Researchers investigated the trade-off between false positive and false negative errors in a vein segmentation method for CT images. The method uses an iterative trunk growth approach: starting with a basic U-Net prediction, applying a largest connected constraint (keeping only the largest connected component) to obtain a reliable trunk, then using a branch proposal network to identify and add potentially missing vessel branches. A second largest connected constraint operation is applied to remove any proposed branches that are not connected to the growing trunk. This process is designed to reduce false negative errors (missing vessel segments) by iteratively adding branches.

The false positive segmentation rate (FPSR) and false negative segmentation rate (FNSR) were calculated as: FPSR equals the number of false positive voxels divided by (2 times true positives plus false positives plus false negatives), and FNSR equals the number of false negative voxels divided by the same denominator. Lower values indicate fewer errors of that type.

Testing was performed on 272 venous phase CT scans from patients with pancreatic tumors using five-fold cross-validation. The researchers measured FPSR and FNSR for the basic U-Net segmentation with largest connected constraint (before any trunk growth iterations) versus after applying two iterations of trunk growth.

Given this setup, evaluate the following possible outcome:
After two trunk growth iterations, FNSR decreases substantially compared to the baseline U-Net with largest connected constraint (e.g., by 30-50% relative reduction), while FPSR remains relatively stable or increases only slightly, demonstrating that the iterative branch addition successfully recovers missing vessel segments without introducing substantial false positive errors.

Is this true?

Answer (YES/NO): NO